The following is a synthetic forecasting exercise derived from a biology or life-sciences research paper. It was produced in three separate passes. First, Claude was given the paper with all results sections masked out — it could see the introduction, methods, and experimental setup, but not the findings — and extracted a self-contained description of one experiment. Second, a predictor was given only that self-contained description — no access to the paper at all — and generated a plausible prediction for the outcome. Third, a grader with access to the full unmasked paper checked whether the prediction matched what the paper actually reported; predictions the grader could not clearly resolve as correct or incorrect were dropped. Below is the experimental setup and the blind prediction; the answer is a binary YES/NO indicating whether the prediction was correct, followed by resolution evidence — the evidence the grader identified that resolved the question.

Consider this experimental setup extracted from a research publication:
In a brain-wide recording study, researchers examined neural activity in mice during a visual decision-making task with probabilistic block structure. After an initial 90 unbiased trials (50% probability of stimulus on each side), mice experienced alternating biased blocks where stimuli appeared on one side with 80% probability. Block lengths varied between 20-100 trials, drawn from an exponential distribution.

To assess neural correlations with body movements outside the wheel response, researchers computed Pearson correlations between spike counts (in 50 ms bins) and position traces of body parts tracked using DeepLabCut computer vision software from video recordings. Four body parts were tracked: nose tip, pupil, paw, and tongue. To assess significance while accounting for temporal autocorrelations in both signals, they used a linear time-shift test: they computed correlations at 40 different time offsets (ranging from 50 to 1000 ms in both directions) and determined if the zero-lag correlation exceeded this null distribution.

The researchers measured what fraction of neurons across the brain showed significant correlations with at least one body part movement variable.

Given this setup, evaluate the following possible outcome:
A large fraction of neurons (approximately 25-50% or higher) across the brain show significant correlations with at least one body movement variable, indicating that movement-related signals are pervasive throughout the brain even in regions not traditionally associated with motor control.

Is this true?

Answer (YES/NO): YES